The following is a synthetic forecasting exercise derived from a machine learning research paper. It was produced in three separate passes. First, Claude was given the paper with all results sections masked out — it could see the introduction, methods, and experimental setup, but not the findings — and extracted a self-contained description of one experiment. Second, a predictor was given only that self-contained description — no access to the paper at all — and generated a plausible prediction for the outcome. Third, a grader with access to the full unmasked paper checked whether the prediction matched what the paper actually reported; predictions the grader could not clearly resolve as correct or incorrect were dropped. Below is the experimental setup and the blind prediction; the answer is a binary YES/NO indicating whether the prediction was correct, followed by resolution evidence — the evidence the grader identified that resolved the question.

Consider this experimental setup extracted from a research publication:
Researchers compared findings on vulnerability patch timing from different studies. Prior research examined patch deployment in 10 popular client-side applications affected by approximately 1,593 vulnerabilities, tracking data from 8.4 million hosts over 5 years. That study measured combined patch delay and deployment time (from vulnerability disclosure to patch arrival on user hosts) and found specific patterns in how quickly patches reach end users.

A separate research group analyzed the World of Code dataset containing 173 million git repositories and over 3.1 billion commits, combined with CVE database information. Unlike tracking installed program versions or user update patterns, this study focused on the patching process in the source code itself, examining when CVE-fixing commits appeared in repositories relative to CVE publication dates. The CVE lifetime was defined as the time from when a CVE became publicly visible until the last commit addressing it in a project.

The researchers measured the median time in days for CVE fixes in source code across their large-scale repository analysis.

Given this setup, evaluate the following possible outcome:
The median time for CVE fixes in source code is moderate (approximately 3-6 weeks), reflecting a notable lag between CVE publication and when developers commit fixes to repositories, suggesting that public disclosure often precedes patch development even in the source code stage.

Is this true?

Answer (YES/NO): YES